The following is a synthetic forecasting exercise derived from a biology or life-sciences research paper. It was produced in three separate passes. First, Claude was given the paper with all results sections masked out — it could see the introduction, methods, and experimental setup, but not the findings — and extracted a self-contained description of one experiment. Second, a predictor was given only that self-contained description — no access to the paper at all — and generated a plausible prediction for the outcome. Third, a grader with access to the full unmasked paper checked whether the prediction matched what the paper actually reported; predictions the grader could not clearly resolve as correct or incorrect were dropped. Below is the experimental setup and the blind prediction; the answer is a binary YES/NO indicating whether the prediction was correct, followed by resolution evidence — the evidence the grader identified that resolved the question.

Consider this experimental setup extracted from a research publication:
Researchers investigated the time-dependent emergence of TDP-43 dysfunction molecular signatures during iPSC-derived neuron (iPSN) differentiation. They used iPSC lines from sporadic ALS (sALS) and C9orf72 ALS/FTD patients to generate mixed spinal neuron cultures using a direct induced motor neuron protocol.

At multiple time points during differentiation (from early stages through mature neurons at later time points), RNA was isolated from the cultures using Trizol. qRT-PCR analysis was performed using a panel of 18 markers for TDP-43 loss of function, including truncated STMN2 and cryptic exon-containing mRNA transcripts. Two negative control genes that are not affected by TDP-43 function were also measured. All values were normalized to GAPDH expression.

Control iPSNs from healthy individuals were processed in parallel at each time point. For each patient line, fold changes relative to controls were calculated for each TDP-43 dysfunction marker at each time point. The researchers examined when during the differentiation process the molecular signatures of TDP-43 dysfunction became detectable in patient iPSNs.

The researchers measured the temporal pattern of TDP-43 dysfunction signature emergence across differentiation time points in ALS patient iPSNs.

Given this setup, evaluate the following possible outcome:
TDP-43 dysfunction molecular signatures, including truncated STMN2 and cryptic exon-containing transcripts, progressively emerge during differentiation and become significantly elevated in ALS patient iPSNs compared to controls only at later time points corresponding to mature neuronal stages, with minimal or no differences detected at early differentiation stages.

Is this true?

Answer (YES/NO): YES